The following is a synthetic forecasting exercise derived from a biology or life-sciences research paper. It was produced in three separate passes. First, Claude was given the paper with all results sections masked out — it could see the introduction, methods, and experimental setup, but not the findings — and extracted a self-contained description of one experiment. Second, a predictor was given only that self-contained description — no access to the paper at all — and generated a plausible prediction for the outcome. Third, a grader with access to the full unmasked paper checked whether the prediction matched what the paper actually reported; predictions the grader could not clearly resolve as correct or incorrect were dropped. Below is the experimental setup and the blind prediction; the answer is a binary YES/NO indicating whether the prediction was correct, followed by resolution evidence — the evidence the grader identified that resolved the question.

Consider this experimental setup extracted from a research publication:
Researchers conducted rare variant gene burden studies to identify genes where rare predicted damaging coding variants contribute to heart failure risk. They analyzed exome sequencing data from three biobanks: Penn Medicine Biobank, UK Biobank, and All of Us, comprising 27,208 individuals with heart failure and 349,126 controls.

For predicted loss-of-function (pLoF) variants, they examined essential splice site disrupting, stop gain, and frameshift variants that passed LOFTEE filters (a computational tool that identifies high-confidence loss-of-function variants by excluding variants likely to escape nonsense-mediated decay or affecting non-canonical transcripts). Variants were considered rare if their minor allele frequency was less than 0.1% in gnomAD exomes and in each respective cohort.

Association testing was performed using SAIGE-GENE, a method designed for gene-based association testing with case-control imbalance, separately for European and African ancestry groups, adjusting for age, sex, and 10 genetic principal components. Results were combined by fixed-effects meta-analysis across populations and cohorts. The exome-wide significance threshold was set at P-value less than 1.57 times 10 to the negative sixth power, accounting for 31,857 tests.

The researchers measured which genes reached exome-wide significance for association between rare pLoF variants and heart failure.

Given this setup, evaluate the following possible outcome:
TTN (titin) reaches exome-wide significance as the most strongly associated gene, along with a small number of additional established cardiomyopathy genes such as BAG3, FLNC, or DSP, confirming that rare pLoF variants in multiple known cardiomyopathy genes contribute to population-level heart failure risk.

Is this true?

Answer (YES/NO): YES